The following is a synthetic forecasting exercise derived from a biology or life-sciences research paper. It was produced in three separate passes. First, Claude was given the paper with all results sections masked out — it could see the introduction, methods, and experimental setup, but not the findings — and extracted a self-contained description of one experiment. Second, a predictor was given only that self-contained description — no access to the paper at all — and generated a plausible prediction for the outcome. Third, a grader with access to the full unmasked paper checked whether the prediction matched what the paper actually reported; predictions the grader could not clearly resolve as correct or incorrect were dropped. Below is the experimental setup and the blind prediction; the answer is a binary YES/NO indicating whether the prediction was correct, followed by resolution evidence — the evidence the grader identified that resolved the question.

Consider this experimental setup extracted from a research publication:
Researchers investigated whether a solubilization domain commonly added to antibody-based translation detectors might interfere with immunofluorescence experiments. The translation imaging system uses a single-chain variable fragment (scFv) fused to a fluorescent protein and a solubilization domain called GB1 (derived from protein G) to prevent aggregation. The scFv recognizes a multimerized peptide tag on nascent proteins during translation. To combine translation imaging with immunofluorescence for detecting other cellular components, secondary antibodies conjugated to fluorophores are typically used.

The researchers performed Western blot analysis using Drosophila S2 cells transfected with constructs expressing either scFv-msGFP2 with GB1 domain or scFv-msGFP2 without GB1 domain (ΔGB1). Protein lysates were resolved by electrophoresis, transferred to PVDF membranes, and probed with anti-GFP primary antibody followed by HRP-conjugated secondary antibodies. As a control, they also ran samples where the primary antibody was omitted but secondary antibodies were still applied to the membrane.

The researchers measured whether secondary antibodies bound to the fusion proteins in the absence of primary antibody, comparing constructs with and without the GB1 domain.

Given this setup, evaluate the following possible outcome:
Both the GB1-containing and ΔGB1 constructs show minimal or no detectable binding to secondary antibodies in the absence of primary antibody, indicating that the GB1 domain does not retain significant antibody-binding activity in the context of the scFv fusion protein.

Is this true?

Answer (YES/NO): NO